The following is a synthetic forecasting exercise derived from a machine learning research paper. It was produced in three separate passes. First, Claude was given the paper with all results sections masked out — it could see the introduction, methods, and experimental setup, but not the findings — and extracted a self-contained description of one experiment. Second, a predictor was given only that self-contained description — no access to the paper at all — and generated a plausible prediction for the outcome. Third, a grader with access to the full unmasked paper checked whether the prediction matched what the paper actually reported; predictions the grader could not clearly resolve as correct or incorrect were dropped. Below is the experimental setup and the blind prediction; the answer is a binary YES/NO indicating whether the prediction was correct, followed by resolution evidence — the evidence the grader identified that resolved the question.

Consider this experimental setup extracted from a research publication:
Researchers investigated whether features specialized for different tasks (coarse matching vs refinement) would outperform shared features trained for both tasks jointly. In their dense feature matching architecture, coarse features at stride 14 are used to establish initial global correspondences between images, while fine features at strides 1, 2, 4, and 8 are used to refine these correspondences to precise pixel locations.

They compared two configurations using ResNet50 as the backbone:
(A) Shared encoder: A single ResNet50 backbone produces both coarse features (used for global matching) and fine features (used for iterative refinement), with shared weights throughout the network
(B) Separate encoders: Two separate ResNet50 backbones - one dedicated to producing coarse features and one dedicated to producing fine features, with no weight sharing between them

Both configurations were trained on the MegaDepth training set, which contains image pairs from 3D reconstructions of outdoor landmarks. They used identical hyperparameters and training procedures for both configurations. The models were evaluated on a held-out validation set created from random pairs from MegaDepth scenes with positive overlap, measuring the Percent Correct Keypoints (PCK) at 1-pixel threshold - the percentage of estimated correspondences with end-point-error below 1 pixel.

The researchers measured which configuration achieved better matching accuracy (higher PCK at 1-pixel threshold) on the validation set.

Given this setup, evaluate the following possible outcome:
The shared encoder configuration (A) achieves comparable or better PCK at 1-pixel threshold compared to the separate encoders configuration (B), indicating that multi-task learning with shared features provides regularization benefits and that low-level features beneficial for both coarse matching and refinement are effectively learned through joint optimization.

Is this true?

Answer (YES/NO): NO